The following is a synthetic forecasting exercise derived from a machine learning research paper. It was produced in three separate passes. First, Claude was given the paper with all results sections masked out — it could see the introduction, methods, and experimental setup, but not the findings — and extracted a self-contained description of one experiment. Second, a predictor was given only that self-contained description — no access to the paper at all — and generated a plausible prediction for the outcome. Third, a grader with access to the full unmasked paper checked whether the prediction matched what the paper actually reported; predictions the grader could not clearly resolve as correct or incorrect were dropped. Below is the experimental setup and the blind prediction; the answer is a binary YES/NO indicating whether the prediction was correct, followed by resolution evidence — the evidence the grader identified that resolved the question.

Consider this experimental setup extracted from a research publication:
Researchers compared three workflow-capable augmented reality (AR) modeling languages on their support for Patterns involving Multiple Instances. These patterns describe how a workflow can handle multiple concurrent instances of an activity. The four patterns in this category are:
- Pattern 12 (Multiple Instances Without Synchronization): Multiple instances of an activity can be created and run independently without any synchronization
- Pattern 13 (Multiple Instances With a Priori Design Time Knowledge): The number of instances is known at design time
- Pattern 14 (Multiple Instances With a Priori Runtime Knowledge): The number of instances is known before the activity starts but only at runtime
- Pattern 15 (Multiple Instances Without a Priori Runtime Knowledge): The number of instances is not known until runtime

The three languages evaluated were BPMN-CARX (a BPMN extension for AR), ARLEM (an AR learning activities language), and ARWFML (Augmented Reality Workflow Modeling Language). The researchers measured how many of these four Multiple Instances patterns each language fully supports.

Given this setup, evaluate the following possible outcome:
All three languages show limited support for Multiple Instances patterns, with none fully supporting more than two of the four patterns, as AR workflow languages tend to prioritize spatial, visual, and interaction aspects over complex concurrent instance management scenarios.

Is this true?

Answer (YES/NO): NO